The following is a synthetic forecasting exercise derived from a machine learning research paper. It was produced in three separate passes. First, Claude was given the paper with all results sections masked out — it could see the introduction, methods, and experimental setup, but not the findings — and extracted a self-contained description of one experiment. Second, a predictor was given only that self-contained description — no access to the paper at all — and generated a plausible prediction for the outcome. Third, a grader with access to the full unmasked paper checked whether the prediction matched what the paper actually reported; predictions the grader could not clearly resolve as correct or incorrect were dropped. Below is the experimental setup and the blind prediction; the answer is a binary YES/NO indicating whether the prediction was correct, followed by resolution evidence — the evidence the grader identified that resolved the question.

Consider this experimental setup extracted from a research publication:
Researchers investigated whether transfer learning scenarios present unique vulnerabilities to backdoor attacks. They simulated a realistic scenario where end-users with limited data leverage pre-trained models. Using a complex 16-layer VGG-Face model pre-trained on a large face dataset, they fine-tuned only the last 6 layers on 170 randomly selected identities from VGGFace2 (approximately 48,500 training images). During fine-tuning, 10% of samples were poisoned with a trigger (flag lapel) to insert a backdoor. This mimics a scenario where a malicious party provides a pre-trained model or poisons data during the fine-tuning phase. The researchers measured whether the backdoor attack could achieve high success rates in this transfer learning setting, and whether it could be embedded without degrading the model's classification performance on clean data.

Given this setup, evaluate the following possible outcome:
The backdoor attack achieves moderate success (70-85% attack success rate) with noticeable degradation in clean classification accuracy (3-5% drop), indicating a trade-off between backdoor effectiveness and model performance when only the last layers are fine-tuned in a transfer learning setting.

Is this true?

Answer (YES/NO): NO